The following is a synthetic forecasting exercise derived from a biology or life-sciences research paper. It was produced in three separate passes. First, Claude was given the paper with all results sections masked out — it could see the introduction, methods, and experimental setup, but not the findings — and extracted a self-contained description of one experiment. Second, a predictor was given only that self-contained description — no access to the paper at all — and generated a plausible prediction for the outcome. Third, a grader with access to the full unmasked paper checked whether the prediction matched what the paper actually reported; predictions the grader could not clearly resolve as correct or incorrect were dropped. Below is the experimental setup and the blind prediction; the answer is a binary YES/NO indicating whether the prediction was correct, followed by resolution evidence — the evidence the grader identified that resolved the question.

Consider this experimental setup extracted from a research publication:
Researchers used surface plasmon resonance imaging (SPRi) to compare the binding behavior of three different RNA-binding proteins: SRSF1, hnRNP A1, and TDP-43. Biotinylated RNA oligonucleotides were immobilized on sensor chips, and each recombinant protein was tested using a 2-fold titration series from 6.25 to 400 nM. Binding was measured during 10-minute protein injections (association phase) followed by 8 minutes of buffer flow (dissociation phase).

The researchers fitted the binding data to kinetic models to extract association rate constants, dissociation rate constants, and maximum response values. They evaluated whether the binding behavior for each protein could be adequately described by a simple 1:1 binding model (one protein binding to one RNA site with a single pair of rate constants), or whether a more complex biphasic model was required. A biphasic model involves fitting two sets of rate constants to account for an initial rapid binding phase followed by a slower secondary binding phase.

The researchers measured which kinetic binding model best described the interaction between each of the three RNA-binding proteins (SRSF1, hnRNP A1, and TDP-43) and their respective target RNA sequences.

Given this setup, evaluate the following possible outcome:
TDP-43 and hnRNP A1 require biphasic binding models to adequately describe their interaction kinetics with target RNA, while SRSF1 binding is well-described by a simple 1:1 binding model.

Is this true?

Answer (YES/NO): YES